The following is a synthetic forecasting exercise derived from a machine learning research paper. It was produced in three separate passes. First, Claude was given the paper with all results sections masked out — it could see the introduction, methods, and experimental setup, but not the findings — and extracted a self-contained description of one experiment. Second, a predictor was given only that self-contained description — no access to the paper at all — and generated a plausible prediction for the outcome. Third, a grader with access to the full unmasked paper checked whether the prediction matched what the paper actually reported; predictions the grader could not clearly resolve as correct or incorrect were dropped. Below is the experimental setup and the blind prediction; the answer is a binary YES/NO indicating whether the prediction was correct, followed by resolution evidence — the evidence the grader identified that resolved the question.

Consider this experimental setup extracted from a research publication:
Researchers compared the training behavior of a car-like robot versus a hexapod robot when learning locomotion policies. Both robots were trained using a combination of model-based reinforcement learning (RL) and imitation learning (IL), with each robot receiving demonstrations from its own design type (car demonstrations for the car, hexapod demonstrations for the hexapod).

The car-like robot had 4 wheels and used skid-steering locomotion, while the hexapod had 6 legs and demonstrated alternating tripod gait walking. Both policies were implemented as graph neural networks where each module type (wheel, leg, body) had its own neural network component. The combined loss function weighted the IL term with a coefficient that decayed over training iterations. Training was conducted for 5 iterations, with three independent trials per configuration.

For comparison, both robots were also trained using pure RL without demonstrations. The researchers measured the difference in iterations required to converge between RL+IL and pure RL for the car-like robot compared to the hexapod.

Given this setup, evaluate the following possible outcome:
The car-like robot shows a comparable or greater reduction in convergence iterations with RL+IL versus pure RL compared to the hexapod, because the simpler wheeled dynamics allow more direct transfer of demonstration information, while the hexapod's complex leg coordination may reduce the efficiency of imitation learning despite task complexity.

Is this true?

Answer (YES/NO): NO